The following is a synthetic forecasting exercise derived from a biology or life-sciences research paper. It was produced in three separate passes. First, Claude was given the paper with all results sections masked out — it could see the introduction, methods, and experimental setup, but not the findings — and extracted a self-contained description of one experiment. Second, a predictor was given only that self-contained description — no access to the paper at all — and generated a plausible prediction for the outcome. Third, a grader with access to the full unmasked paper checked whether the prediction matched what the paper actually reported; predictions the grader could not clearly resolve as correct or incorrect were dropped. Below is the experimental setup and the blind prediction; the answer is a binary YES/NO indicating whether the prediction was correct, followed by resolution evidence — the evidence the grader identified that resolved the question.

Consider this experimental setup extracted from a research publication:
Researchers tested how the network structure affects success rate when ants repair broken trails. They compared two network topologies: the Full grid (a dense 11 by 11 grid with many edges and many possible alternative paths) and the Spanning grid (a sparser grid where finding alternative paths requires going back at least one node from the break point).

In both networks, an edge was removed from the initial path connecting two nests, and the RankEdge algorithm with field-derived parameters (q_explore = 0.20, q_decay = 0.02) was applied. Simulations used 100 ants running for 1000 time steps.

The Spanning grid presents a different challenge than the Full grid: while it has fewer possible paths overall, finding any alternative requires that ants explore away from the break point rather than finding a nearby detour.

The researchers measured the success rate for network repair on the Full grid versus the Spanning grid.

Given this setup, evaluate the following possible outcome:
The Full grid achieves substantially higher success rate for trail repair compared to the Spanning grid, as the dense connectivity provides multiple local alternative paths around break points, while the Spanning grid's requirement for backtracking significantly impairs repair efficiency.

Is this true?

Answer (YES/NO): YES